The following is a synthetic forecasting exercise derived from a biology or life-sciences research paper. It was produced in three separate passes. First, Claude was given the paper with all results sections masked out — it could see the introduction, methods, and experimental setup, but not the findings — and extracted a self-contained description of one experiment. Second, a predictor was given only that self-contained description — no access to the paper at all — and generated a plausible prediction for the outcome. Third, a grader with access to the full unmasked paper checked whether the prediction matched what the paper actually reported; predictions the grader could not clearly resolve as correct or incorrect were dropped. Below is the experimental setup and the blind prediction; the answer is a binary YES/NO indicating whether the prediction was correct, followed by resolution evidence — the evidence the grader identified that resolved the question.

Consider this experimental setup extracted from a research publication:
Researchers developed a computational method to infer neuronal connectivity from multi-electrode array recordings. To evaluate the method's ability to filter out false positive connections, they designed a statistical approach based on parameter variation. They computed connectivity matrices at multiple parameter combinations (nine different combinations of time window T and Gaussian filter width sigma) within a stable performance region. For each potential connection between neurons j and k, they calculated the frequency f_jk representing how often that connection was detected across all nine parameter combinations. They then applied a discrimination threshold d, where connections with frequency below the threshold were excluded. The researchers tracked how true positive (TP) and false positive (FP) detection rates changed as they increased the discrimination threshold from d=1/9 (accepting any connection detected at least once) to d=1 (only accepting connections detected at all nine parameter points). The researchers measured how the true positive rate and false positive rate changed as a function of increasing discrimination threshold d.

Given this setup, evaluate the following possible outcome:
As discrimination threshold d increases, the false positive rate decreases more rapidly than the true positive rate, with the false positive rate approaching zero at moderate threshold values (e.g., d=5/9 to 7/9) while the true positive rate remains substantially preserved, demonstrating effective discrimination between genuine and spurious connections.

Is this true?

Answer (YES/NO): NO